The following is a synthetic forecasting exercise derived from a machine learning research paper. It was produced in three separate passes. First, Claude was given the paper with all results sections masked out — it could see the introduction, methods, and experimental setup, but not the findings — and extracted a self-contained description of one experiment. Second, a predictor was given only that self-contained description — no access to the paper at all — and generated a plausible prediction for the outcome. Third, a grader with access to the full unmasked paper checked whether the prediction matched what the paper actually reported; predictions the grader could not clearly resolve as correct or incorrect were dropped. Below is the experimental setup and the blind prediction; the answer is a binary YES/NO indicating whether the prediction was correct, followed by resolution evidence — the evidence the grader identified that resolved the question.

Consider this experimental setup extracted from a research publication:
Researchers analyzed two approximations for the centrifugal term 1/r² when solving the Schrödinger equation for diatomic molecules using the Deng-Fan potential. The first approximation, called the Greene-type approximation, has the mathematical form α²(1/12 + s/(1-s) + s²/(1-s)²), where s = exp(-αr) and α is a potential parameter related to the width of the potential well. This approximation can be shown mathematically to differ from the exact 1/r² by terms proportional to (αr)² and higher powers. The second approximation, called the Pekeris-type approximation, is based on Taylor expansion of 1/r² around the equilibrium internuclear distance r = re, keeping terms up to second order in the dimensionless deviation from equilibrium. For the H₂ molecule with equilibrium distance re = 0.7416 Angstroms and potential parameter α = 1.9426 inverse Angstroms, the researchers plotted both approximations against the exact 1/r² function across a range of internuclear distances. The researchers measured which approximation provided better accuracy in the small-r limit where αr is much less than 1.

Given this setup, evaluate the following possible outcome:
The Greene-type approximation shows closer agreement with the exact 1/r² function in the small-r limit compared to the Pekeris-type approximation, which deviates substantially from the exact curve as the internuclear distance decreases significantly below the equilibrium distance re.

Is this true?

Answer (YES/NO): YES